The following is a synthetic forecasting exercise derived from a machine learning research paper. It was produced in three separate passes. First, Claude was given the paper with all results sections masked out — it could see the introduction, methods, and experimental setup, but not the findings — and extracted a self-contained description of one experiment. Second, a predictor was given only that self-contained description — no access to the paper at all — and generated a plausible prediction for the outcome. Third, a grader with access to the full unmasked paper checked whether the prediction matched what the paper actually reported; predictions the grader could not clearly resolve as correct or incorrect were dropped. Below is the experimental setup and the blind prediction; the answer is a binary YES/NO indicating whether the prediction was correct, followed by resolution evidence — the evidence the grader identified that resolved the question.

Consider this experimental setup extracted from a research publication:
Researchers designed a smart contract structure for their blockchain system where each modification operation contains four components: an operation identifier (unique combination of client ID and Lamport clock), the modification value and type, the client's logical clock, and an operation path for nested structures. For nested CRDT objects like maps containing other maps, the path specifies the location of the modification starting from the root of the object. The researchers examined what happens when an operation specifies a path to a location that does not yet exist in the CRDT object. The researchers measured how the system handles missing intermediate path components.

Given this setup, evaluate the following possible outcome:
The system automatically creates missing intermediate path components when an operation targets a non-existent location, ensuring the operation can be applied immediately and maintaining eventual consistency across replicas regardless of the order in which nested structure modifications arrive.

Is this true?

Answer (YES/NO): YES